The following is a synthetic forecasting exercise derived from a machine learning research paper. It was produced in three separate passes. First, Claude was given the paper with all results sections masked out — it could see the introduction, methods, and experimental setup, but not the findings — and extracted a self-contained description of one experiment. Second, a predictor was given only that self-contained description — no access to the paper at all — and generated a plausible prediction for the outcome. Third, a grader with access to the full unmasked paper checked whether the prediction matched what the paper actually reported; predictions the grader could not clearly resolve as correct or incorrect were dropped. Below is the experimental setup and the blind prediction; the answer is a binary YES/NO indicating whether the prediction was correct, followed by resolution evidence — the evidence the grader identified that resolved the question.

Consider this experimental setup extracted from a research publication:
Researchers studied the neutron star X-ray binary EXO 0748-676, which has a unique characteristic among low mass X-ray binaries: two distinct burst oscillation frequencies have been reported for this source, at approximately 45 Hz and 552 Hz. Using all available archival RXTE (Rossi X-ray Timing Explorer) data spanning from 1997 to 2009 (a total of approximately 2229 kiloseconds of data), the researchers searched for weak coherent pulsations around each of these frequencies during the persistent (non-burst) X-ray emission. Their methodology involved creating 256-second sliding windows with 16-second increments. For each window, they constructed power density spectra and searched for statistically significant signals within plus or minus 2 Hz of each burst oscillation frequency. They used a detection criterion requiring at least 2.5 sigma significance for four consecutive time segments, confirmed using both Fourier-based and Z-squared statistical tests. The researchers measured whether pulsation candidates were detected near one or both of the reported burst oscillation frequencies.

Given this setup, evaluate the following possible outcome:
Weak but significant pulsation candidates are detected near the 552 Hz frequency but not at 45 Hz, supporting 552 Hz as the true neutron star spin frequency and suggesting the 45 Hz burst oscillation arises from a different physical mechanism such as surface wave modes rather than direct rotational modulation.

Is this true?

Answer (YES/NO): NO